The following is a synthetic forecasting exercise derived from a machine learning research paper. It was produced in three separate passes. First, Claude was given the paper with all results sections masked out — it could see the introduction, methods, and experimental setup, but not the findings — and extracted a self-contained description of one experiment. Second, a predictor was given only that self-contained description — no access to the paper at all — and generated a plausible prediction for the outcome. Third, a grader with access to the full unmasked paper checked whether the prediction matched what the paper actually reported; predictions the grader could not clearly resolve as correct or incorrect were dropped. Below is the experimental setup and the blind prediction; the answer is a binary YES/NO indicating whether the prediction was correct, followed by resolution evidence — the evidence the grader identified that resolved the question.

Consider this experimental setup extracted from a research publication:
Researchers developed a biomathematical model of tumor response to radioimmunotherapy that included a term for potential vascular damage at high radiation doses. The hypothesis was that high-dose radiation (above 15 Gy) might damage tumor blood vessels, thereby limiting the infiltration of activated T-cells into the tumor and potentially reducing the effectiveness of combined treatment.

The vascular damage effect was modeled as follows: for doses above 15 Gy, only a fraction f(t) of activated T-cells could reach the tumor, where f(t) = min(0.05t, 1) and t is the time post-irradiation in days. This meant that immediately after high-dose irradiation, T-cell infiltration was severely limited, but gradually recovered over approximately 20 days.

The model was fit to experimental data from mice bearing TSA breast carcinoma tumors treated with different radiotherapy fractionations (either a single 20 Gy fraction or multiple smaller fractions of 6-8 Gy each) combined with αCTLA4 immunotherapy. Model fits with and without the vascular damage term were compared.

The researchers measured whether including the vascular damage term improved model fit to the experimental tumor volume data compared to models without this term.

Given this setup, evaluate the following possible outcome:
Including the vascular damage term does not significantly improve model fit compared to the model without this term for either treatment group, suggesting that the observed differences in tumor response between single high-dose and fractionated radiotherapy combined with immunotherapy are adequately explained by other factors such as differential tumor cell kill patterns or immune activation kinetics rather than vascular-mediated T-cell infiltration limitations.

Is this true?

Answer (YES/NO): NO